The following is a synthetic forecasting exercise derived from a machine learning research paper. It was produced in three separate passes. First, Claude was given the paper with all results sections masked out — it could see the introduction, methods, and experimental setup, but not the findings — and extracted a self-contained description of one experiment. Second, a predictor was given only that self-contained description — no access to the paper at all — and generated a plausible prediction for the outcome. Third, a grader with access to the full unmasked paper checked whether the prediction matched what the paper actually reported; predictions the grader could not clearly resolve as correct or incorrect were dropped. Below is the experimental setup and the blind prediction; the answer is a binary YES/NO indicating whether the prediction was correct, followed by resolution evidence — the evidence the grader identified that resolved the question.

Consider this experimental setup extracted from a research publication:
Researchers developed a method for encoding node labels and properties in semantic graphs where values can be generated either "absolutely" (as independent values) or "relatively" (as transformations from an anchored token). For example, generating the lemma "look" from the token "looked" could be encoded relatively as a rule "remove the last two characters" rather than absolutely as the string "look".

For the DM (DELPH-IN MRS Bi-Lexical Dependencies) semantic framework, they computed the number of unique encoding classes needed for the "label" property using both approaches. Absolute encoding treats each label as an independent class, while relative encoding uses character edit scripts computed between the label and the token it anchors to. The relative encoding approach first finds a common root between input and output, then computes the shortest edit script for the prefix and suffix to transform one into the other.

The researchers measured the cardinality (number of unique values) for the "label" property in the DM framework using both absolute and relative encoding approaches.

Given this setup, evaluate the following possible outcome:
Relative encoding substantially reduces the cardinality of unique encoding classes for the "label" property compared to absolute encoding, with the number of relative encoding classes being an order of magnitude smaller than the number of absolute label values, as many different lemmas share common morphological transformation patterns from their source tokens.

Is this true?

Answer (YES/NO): YES